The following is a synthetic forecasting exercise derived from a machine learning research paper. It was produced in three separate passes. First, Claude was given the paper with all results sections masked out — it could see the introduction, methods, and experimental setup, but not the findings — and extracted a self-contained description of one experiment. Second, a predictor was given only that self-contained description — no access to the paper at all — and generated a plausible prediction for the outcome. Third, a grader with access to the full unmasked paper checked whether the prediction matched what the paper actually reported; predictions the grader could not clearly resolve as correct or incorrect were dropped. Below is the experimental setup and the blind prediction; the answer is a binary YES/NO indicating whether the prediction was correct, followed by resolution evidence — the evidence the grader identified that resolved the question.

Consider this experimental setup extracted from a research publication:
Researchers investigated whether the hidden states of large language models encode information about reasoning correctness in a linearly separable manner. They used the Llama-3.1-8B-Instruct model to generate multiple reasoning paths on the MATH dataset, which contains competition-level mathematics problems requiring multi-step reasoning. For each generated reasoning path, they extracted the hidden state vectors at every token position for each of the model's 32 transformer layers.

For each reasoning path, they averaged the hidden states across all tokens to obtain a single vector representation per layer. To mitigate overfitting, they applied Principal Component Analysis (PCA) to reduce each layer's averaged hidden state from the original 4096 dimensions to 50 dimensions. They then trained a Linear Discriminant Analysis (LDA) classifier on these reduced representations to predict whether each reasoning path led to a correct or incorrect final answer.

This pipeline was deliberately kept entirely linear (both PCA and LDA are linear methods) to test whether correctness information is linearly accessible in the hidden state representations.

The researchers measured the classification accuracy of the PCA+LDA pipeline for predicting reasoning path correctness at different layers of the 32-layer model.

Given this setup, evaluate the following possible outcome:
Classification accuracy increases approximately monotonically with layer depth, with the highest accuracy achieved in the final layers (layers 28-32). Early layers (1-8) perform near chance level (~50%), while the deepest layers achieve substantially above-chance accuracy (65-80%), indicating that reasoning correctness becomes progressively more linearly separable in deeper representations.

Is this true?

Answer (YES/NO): NO